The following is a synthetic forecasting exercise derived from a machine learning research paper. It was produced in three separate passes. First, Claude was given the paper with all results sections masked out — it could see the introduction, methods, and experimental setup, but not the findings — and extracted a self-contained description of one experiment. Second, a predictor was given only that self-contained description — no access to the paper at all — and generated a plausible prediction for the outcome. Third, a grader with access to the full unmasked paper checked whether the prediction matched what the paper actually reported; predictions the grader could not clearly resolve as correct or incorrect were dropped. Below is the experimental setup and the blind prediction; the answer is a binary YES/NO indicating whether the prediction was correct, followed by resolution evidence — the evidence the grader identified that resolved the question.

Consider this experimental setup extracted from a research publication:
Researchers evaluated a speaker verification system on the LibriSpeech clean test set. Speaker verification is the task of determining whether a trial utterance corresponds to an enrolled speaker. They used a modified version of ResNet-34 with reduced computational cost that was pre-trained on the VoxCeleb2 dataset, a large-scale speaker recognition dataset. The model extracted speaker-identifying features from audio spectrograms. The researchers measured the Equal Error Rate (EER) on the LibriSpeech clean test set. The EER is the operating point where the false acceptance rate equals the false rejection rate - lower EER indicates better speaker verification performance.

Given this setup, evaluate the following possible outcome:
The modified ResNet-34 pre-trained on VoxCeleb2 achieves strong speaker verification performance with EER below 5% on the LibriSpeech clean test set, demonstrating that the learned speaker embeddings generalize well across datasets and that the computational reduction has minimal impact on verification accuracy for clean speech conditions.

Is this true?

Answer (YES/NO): NO